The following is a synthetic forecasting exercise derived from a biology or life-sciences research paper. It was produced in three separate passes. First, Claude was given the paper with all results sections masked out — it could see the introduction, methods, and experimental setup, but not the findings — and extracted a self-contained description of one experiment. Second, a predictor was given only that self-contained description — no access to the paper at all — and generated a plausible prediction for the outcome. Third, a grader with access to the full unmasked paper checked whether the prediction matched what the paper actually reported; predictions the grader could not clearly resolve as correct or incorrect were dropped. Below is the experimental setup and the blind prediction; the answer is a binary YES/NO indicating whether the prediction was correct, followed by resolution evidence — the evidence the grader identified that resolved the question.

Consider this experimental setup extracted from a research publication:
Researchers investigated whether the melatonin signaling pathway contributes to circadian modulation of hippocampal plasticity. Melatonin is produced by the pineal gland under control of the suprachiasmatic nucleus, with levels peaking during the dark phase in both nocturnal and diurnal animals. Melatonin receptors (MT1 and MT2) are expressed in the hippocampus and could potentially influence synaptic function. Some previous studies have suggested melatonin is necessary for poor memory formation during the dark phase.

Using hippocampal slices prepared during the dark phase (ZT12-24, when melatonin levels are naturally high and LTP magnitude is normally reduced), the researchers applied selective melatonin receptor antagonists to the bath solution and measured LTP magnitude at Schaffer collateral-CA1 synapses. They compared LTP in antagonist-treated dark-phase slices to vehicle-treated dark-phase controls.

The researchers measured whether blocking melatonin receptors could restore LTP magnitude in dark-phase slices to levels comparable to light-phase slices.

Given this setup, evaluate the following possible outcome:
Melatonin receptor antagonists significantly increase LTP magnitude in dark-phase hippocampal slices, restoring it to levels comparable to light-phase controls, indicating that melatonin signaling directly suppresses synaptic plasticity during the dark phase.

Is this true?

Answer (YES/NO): NO